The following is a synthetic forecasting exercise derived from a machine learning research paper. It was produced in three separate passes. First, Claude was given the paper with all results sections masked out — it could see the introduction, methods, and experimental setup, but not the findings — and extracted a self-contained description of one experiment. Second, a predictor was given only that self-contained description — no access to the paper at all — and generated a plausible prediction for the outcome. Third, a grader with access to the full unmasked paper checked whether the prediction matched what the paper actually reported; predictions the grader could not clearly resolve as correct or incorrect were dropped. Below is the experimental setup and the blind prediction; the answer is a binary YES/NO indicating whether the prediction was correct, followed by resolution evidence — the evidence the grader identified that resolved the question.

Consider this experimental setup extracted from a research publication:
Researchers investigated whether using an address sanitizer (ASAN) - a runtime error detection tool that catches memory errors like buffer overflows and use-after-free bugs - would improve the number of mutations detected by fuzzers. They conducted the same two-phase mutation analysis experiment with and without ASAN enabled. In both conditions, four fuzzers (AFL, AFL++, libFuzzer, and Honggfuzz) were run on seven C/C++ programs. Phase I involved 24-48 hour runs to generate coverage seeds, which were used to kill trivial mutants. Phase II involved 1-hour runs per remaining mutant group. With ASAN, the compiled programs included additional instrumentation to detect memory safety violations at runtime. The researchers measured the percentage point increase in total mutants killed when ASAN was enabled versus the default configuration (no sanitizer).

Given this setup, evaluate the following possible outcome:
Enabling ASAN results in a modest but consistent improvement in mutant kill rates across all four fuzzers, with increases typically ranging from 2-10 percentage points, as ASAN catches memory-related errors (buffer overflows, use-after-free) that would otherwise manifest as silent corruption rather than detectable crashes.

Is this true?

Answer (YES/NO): NO